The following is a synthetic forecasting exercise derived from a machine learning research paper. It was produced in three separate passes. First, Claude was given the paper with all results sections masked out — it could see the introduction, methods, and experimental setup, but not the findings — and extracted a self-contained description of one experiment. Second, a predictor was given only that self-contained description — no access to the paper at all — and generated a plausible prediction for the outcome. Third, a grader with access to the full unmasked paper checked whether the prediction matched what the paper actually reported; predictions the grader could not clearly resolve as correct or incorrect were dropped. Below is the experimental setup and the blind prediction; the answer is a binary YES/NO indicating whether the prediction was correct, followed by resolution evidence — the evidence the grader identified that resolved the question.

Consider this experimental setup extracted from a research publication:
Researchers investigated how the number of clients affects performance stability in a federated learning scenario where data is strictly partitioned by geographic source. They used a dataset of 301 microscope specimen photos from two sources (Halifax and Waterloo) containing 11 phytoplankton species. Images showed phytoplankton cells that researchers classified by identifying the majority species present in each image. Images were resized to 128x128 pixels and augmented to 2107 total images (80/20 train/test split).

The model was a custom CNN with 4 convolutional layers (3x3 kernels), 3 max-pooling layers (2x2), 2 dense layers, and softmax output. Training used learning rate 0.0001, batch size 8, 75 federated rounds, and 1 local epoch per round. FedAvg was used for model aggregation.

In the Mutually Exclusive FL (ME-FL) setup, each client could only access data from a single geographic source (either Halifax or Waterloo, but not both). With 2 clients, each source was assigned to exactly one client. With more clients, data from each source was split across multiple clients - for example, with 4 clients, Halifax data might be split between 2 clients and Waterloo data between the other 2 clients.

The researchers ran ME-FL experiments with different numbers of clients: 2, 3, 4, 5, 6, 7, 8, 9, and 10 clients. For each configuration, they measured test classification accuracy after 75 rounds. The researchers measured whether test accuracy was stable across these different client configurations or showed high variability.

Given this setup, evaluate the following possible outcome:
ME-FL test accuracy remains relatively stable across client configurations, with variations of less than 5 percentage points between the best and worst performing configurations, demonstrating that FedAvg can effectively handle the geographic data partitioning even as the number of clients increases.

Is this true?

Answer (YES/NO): NO